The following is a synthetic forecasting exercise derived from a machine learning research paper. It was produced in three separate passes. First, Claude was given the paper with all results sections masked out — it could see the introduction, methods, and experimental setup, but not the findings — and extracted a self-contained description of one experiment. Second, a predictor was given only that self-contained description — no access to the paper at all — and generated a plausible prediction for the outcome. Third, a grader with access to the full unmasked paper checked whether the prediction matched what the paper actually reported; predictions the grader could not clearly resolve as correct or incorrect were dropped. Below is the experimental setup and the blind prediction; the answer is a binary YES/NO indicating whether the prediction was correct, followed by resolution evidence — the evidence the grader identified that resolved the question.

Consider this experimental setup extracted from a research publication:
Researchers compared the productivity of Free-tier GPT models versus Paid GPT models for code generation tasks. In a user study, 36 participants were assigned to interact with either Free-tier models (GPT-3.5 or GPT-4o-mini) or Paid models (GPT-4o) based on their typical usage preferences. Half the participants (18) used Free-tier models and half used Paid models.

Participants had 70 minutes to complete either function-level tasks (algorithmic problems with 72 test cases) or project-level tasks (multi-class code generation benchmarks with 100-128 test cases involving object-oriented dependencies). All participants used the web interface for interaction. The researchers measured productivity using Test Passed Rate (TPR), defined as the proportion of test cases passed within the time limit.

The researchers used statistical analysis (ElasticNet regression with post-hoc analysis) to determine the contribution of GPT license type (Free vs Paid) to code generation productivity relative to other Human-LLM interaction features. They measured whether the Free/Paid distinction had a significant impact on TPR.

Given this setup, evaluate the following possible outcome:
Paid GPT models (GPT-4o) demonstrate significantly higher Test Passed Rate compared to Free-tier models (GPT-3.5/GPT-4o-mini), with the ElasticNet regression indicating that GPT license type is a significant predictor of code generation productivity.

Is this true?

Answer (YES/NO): NO